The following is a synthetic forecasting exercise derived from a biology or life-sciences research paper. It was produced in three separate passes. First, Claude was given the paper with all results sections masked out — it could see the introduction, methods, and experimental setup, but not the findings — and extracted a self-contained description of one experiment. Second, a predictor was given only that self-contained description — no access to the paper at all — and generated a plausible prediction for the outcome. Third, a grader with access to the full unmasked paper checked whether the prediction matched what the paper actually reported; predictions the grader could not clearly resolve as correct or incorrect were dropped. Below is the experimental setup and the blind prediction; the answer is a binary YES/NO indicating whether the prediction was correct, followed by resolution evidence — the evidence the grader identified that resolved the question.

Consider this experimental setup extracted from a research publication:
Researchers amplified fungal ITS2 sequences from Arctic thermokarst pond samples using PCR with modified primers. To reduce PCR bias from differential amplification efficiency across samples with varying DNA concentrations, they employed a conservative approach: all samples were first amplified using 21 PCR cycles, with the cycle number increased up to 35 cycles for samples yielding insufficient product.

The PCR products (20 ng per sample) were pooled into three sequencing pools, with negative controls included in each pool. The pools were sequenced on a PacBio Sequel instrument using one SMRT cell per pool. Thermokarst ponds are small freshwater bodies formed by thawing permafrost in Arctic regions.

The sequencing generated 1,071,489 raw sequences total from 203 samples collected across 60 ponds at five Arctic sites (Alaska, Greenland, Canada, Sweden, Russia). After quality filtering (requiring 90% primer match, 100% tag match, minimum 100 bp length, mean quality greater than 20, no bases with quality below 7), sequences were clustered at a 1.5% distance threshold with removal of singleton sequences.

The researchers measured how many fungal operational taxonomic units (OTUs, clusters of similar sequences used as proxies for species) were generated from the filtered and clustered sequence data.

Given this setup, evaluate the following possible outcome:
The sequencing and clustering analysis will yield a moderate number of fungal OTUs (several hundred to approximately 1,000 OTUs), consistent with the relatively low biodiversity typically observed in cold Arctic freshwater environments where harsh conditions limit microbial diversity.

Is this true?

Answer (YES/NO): NO